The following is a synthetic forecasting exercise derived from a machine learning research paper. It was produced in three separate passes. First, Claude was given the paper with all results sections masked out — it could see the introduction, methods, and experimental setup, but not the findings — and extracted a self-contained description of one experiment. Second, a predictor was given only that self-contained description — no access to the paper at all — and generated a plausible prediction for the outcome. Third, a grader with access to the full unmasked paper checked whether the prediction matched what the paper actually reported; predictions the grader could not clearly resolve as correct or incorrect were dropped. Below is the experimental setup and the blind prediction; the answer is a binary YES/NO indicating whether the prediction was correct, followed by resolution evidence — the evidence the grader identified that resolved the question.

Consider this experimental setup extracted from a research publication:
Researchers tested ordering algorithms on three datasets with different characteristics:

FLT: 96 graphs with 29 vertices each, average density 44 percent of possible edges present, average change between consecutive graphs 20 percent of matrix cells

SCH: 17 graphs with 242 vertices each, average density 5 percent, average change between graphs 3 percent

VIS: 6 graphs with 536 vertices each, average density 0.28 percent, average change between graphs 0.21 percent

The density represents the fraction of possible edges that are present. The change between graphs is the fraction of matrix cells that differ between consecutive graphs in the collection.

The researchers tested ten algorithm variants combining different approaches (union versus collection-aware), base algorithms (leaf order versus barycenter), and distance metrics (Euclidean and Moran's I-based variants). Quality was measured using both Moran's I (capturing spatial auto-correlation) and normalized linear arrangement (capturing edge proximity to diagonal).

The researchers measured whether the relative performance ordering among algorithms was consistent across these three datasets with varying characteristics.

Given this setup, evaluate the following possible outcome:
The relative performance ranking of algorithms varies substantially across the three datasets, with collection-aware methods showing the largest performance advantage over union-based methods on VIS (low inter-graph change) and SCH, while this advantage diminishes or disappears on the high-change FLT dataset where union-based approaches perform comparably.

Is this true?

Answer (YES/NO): NO